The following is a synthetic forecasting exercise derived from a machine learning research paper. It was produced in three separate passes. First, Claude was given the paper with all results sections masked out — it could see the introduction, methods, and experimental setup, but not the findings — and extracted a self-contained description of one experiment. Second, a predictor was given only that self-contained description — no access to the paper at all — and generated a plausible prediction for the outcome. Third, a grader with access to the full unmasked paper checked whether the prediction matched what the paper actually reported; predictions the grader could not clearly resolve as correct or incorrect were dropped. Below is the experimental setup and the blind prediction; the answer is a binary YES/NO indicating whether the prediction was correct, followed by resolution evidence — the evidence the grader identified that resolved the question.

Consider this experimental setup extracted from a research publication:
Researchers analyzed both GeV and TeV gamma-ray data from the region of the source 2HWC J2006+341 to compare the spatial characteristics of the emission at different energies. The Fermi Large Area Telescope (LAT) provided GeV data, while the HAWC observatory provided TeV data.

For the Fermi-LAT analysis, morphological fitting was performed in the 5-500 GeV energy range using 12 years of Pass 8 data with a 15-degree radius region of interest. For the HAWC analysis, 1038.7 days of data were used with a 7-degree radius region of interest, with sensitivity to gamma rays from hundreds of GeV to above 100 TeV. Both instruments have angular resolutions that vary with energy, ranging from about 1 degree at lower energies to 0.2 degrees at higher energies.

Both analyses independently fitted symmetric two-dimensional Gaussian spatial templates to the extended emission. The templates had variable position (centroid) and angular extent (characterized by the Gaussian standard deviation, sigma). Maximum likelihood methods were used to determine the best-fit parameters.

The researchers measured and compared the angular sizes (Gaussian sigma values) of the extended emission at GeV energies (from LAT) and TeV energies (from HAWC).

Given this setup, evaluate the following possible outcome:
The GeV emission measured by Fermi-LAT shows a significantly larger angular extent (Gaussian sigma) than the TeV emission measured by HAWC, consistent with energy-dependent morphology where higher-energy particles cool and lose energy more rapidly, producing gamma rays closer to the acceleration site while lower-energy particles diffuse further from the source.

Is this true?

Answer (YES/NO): NO